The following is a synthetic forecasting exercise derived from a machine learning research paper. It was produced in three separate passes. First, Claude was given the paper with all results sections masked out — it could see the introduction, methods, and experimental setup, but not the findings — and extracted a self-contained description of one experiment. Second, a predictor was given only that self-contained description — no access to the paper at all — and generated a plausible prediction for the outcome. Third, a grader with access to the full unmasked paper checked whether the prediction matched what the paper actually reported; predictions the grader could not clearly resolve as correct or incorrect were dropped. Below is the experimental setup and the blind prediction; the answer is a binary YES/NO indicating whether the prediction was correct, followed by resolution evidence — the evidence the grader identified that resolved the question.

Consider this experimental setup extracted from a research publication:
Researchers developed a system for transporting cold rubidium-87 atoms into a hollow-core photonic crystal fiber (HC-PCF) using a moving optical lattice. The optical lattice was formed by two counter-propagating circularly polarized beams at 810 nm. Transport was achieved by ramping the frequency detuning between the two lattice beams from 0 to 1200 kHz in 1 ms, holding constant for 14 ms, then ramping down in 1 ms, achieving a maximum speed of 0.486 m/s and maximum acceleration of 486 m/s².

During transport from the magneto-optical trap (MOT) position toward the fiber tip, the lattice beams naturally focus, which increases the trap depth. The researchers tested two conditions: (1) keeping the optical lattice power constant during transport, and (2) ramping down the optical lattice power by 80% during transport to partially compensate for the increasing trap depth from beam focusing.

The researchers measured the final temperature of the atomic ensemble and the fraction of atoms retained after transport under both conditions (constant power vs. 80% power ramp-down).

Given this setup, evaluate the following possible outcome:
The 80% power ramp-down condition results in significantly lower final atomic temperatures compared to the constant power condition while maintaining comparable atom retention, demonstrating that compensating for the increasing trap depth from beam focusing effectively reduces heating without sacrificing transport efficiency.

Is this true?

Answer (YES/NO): NO